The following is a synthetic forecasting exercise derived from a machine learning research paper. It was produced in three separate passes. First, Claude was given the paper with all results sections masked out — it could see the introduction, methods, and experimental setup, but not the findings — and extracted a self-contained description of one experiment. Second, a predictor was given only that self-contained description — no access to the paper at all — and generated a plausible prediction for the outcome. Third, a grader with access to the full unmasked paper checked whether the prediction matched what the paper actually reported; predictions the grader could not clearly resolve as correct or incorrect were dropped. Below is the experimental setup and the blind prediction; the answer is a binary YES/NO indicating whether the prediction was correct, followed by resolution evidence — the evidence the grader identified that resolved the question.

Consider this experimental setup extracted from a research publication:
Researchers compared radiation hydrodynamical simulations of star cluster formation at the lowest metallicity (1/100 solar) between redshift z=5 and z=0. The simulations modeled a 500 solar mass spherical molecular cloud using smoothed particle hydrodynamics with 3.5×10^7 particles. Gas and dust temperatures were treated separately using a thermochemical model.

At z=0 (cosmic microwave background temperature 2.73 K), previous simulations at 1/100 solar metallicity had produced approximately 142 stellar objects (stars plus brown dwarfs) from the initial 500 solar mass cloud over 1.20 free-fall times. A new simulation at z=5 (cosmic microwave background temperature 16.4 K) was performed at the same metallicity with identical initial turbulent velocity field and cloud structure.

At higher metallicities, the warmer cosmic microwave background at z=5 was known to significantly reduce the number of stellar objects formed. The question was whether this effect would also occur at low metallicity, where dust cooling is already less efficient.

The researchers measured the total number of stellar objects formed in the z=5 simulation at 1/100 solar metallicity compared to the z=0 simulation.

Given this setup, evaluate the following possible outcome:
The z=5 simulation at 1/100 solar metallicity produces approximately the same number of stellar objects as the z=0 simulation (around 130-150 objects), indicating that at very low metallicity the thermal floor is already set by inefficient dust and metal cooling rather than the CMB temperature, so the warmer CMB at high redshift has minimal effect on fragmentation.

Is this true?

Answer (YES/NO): YES